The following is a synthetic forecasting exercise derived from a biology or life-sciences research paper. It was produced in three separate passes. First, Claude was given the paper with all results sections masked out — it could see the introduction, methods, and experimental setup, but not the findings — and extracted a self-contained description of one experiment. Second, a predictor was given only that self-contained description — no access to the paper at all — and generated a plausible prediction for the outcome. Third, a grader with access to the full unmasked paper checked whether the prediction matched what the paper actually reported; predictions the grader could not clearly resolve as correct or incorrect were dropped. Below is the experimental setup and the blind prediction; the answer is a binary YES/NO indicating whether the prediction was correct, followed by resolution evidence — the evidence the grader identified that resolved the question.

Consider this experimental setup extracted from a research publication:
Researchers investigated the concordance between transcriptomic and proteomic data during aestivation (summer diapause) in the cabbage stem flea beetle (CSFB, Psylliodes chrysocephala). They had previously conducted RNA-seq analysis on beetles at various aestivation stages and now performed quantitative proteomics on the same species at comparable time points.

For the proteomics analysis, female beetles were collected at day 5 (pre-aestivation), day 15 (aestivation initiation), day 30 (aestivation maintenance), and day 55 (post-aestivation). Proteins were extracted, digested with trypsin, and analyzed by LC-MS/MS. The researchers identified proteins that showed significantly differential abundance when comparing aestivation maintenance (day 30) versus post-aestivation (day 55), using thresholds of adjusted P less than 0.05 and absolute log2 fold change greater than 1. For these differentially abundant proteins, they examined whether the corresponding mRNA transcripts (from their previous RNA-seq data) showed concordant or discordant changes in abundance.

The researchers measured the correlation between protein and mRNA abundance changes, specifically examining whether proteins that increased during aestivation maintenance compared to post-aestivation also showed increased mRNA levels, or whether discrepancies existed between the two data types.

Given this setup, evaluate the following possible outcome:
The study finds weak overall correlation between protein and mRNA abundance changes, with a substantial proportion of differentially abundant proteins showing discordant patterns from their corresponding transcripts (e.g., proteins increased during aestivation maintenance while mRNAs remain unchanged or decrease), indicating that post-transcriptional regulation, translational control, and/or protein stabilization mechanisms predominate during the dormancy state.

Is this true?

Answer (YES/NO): YES